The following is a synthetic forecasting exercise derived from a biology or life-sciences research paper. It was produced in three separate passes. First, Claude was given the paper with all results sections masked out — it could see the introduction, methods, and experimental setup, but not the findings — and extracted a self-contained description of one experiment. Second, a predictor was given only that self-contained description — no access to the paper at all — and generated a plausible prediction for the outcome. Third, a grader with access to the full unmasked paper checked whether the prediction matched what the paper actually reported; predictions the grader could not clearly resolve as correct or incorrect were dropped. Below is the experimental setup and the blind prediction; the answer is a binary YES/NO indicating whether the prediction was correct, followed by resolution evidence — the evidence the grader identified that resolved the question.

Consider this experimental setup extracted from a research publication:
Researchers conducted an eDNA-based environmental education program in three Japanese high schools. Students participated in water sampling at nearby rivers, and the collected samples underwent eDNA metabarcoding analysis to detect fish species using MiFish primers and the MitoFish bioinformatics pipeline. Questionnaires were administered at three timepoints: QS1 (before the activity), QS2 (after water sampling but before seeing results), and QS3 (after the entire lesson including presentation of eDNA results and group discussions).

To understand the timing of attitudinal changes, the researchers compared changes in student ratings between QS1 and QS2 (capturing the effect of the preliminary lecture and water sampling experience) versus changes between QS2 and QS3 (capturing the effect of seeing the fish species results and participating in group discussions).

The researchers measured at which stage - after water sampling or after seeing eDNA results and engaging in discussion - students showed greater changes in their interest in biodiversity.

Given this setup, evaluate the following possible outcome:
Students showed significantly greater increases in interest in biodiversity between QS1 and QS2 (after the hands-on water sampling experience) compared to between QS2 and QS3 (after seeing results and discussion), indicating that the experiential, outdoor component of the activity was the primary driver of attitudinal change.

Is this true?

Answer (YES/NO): YES